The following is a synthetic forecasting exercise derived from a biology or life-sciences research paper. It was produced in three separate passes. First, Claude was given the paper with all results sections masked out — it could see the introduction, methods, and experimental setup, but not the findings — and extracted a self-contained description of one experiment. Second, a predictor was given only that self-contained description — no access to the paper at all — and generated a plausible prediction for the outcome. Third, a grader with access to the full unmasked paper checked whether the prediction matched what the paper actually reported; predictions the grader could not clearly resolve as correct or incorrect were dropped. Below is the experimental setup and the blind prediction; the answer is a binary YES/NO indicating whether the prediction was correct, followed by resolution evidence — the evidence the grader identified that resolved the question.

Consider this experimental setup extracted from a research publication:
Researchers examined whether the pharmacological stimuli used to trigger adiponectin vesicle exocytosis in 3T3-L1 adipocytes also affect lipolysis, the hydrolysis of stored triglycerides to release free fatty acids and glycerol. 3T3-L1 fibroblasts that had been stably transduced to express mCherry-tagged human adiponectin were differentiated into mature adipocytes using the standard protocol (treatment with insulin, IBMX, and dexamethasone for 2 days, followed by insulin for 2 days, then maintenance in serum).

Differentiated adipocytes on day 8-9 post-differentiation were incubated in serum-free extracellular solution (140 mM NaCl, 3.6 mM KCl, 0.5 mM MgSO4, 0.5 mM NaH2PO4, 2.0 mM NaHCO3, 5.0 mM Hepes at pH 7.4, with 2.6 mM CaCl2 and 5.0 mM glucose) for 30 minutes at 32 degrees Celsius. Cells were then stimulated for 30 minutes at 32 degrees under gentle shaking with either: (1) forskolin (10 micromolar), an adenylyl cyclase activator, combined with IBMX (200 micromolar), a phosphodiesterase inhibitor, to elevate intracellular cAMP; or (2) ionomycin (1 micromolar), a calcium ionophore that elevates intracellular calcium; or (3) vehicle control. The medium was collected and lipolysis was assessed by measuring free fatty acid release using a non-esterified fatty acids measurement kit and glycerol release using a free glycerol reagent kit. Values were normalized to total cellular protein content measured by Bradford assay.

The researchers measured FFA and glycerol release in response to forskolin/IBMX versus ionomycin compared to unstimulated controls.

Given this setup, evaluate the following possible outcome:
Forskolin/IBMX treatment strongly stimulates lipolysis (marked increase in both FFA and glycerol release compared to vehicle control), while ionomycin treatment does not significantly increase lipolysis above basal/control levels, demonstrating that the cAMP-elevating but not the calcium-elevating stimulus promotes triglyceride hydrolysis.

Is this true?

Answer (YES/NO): YES